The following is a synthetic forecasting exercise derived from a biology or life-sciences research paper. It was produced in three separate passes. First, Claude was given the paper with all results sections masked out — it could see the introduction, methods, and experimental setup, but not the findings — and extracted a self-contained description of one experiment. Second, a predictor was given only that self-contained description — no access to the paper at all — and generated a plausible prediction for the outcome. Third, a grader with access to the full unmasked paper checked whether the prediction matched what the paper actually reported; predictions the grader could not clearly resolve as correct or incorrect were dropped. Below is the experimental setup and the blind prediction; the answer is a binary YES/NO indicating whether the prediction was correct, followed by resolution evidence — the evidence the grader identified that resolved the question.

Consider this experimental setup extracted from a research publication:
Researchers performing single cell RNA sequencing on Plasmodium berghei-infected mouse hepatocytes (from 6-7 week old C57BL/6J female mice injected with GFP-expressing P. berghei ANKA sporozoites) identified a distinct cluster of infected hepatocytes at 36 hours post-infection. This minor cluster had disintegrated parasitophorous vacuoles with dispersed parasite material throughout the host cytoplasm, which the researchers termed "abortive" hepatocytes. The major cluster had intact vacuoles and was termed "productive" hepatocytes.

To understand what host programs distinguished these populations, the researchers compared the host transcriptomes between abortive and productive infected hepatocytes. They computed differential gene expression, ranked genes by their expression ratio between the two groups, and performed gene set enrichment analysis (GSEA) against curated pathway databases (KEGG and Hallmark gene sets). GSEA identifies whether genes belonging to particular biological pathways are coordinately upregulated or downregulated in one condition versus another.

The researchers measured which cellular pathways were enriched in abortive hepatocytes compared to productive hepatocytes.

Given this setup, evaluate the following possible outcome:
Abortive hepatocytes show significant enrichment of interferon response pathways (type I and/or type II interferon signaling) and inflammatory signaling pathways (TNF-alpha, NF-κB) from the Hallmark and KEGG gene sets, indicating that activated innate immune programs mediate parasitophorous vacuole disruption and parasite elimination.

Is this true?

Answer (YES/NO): NO